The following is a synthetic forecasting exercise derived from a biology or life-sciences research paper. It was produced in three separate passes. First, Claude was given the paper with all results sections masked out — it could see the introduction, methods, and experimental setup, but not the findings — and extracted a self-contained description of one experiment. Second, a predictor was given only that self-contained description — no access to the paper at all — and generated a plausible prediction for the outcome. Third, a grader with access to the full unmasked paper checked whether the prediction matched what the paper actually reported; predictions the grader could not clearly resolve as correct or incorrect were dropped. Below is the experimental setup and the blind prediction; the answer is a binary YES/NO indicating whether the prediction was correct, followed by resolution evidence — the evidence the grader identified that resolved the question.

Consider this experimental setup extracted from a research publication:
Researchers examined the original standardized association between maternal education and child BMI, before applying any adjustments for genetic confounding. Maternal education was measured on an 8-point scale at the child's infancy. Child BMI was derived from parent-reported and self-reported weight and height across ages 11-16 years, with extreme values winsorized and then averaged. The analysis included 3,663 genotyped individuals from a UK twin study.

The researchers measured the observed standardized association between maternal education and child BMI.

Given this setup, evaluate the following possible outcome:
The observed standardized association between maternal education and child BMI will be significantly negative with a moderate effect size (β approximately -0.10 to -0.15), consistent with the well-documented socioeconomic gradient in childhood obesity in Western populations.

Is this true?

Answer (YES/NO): NO